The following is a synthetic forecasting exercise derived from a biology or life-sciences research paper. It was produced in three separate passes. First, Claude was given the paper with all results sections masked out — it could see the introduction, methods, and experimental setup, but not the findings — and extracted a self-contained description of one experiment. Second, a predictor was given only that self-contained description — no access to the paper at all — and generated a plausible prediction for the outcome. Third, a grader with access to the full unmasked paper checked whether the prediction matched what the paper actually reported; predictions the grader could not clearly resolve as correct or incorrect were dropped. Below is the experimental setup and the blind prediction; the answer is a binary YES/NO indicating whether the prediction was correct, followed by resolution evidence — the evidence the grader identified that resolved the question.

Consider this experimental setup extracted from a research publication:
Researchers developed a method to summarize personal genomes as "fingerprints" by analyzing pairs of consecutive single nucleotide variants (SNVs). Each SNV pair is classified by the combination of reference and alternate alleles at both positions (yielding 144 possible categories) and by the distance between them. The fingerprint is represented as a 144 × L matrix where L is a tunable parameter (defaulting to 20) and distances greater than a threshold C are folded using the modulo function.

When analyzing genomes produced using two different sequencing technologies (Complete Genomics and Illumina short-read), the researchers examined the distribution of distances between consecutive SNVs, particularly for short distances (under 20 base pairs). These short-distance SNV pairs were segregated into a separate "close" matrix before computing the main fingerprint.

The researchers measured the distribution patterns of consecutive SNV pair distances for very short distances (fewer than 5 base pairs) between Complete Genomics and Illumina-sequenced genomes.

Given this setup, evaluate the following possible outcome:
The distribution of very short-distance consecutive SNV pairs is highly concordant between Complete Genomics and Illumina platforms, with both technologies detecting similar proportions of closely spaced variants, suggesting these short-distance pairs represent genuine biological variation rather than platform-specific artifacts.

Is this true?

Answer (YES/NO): NO